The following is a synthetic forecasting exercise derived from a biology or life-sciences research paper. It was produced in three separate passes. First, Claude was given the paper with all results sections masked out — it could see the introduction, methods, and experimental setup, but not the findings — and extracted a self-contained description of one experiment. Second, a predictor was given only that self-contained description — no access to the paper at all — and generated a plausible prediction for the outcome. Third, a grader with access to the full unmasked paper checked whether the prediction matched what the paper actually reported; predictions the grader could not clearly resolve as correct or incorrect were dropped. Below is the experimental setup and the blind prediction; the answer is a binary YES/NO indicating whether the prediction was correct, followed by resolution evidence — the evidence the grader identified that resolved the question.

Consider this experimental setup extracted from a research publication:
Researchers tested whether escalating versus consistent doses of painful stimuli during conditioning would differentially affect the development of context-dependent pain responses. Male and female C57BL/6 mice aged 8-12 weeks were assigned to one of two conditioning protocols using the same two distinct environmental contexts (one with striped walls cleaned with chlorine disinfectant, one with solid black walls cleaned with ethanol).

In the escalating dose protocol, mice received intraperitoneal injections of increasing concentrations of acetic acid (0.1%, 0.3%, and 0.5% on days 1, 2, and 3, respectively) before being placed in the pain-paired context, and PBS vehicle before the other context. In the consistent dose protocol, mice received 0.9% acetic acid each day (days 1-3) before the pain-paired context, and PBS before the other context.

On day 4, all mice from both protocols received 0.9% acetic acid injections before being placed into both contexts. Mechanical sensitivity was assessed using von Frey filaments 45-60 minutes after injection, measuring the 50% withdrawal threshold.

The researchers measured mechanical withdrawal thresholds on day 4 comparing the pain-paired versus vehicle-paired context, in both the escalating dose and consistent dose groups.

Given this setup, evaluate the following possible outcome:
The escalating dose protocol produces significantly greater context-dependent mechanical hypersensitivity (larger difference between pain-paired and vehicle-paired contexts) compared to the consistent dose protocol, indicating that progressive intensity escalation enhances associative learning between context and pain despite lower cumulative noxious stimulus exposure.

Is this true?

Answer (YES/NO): NO